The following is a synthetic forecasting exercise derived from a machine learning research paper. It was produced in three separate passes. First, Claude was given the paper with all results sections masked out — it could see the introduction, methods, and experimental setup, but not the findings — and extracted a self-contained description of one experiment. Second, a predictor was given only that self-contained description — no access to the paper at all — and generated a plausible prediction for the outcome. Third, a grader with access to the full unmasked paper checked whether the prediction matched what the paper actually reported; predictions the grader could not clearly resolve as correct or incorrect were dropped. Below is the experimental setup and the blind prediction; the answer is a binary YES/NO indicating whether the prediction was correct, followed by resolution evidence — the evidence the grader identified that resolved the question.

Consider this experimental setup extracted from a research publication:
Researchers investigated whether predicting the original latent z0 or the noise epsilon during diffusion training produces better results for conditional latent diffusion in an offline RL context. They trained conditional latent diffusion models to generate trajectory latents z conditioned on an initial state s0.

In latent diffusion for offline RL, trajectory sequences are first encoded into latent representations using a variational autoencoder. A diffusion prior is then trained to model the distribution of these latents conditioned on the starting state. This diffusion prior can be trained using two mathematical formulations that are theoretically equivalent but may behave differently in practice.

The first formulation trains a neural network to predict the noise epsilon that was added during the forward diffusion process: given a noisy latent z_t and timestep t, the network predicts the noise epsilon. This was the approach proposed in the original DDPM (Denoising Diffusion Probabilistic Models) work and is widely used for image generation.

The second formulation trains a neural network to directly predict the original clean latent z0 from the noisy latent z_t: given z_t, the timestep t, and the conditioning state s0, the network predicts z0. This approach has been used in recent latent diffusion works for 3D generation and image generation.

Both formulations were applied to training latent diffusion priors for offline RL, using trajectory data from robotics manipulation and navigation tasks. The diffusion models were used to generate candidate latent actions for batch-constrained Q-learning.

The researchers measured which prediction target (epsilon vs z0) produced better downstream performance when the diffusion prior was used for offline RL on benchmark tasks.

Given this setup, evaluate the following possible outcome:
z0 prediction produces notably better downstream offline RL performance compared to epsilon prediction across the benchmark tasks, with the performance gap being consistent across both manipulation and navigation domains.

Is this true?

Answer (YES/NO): NO